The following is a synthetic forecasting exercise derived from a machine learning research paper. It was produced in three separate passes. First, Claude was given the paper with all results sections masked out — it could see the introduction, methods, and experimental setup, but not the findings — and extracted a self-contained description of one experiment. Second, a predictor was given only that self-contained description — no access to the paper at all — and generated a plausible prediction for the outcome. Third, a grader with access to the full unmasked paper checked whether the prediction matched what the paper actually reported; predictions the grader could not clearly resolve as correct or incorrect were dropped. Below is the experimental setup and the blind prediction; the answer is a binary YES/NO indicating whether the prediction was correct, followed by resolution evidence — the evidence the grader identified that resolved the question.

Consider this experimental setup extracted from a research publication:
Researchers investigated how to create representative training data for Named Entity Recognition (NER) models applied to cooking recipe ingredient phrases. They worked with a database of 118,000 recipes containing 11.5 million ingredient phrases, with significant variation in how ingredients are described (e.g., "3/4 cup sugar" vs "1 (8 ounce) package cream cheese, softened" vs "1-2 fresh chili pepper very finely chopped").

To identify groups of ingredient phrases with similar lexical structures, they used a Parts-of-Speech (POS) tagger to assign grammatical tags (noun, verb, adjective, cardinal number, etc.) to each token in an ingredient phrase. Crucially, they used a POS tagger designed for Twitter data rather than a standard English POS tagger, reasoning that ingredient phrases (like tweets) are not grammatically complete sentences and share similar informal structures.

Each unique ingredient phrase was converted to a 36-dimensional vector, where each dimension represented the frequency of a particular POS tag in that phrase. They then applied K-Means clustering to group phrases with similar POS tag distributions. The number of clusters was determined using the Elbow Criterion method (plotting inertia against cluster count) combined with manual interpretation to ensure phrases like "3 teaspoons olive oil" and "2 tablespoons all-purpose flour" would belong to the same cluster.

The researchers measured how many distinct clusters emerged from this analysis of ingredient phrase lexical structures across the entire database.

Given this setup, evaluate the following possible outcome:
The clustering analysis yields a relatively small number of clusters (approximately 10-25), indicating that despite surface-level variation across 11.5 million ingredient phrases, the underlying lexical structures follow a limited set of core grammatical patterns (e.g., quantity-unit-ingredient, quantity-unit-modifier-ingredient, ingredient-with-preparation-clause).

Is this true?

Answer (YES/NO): YES